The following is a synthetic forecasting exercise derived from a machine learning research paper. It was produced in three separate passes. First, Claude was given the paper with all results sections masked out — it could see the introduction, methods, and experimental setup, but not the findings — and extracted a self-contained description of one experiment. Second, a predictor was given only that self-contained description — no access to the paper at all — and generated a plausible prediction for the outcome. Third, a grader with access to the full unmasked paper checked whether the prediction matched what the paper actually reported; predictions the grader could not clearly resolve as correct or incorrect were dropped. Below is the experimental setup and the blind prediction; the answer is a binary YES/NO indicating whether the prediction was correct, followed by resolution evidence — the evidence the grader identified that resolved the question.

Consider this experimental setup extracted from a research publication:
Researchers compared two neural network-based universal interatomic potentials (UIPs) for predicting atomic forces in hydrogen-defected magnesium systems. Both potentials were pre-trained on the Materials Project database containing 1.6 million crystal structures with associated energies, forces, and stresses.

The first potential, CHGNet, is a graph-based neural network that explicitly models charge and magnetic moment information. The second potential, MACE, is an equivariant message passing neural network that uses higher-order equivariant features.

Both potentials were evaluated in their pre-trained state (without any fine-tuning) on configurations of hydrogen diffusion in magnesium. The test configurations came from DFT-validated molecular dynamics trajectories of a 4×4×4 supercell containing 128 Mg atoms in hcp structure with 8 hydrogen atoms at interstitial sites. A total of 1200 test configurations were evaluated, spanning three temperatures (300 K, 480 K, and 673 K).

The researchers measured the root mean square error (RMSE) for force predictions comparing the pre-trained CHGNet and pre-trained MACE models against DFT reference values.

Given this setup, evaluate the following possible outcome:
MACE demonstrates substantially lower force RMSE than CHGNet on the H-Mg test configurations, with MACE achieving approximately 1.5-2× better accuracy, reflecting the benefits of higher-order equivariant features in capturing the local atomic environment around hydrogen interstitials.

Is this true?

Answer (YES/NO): NO